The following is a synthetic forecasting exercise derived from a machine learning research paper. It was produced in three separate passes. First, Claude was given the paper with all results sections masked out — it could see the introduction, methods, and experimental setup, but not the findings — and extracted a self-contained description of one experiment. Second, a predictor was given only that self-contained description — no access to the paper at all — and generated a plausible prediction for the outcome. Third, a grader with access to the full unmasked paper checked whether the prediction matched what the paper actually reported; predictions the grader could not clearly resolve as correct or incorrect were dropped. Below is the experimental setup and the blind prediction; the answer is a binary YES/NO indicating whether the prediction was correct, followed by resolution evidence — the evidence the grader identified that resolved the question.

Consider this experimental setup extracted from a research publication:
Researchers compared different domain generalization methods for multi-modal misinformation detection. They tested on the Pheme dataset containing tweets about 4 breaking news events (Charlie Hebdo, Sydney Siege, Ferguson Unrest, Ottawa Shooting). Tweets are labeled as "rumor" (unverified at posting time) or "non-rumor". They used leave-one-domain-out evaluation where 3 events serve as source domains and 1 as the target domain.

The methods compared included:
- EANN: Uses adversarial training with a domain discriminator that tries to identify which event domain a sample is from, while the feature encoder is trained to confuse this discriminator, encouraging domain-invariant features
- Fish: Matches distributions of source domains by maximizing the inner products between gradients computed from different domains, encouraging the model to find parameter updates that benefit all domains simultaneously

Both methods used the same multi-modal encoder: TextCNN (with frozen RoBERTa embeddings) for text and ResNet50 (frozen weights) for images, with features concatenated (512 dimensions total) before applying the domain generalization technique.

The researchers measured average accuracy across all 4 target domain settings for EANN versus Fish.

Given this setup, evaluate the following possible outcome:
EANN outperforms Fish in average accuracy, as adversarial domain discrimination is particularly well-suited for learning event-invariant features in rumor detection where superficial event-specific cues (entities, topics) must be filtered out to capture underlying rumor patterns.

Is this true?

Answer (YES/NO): YES